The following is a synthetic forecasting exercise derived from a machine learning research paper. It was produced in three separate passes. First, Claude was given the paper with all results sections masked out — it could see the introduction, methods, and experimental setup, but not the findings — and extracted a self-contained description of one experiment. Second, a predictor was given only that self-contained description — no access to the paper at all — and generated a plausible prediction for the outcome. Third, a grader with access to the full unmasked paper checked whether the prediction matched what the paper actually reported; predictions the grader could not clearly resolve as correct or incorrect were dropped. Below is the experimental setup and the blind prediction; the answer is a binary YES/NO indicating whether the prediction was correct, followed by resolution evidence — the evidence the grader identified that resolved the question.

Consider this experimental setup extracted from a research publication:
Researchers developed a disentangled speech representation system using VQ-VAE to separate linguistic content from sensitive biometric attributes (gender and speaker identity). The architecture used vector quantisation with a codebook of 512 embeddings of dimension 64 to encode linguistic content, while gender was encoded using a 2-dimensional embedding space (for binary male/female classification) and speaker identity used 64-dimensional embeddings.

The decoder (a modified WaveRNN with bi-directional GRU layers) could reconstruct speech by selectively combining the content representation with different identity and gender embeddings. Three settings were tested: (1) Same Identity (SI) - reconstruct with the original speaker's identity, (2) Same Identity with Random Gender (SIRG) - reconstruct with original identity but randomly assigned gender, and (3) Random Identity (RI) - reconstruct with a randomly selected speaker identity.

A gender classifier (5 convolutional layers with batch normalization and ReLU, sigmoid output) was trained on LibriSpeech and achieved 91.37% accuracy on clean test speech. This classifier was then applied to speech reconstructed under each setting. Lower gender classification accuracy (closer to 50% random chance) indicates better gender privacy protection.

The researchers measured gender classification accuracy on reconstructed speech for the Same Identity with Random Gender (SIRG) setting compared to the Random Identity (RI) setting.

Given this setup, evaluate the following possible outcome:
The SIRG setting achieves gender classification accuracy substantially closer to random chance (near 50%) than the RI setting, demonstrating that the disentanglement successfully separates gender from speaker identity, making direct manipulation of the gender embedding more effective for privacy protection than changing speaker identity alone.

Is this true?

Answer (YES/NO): NO